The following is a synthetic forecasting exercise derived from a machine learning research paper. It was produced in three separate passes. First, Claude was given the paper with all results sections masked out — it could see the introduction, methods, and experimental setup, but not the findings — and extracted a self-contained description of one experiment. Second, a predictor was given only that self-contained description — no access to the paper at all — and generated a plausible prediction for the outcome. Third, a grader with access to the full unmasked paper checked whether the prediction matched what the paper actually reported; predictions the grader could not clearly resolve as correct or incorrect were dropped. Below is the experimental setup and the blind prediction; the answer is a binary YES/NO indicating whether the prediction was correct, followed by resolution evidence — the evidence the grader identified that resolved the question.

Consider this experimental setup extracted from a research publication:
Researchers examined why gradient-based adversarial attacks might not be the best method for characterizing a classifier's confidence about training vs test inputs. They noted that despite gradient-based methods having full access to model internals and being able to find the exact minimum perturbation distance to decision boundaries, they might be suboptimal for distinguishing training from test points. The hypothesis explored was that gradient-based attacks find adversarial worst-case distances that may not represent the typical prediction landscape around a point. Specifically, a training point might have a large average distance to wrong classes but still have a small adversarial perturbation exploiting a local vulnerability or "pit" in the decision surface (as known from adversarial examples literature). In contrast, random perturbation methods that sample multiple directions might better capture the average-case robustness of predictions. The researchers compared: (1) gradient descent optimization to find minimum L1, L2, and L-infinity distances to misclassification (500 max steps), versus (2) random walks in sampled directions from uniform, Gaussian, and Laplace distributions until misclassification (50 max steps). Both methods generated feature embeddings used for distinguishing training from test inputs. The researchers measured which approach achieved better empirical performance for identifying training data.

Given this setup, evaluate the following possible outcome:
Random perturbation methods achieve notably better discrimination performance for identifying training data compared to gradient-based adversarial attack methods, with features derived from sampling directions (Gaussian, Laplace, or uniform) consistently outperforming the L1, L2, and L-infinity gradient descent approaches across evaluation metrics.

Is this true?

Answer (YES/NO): NO